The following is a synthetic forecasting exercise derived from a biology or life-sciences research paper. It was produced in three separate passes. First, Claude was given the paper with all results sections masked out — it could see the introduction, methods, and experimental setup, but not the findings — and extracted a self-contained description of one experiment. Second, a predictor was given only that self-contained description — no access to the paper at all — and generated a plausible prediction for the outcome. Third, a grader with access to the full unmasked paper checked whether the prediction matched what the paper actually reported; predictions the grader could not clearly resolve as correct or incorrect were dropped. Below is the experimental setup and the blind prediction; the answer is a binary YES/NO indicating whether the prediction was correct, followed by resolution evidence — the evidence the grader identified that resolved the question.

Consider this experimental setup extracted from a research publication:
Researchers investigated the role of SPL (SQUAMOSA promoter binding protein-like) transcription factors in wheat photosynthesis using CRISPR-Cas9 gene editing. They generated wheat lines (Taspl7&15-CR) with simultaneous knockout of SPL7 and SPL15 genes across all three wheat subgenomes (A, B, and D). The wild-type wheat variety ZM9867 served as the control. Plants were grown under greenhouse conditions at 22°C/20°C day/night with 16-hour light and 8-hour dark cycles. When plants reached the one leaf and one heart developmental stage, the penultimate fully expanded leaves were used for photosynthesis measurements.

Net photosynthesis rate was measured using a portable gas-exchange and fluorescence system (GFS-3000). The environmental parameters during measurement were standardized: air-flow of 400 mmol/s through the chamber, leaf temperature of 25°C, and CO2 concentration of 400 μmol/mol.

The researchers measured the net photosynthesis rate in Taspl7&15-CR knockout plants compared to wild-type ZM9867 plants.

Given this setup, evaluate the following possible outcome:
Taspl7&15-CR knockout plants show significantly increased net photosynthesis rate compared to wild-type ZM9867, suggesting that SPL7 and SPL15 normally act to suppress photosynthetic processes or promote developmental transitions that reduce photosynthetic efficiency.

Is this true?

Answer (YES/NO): YES